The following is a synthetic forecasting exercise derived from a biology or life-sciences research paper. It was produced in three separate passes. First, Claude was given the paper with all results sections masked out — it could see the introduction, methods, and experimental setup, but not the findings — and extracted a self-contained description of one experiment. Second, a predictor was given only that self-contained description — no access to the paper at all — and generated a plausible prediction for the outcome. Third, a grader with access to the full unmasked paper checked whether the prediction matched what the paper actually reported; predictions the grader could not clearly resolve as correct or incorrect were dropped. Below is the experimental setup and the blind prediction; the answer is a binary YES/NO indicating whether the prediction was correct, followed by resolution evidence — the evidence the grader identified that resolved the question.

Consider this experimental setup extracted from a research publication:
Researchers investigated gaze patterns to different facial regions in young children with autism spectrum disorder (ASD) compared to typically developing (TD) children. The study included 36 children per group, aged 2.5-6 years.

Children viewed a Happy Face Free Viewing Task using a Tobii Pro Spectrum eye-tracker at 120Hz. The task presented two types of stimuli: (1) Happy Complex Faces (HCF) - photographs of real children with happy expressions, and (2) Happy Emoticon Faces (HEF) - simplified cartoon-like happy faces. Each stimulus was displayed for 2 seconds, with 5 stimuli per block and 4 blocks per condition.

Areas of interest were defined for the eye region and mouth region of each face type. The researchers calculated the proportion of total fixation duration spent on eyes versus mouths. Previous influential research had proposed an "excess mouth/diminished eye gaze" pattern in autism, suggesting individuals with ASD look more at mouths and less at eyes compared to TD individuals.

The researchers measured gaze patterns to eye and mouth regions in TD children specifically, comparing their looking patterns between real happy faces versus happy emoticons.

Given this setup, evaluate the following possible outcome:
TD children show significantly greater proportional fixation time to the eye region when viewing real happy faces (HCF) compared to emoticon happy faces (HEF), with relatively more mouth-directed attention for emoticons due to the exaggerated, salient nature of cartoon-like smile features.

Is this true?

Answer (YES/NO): YES